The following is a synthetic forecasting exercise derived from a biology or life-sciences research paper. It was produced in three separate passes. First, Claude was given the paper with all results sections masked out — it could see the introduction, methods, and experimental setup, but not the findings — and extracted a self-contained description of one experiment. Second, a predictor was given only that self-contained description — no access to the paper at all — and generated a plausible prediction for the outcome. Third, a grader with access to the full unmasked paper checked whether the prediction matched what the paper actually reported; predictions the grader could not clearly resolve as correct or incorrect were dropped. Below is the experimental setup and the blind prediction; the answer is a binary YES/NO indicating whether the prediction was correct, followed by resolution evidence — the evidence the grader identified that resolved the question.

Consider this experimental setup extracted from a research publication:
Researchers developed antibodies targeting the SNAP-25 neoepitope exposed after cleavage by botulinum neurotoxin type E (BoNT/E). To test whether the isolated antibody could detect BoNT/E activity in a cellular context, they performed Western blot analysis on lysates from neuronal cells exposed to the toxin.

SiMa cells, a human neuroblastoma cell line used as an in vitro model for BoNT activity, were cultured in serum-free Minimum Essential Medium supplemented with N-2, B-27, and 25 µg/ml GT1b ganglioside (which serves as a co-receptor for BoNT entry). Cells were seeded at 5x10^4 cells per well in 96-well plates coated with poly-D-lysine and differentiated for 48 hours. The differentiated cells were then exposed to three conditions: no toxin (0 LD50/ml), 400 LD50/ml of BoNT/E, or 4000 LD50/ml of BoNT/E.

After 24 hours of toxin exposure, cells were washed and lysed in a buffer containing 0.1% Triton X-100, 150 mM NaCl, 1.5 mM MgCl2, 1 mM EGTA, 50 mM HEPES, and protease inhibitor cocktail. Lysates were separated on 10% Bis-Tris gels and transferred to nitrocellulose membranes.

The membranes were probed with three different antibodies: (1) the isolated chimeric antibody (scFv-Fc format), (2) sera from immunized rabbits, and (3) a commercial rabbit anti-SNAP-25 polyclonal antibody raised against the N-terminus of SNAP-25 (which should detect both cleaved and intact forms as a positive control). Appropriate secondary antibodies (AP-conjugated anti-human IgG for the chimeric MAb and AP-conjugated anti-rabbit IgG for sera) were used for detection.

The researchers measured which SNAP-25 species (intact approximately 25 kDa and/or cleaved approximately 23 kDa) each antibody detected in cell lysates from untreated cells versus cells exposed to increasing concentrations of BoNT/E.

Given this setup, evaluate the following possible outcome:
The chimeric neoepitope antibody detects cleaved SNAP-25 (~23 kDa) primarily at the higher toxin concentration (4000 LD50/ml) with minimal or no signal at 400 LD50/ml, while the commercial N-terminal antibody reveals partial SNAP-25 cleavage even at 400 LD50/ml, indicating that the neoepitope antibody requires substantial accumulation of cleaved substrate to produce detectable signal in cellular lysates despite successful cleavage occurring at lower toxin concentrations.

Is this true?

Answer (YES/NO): NO